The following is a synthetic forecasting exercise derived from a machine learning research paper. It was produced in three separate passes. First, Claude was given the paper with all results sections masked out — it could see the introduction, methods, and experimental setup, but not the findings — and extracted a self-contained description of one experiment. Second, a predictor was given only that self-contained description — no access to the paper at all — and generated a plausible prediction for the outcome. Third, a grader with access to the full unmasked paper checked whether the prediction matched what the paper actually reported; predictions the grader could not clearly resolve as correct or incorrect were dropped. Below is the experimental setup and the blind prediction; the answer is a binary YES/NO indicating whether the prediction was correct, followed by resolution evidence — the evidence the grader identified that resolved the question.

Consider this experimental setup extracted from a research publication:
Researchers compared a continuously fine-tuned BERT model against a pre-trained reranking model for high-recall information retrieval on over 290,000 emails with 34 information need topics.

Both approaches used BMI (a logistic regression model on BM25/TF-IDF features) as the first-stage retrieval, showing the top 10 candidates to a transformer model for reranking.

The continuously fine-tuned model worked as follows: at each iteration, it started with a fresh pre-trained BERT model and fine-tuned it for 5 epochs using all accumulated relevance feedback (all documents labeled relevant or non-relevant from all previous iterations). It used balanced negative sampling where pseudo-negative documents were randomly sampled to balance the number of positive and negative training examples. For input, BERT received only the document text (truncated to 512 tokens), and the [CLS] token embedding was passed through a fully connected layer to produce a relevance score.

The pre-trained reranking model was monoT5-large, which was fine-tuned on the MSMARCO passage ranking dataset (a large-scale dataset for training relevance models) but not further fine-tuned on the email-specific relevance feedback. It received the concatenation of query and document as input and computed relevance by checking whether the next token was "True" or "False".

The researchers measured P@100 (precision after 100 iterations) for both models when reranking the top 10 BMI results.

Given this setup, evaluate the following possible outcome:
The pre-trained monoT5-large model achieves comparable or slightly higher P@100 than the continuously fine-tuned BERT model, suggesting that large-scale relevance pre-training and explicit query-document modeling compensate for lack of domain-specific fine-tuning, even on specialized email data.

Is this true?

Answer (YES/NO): YES